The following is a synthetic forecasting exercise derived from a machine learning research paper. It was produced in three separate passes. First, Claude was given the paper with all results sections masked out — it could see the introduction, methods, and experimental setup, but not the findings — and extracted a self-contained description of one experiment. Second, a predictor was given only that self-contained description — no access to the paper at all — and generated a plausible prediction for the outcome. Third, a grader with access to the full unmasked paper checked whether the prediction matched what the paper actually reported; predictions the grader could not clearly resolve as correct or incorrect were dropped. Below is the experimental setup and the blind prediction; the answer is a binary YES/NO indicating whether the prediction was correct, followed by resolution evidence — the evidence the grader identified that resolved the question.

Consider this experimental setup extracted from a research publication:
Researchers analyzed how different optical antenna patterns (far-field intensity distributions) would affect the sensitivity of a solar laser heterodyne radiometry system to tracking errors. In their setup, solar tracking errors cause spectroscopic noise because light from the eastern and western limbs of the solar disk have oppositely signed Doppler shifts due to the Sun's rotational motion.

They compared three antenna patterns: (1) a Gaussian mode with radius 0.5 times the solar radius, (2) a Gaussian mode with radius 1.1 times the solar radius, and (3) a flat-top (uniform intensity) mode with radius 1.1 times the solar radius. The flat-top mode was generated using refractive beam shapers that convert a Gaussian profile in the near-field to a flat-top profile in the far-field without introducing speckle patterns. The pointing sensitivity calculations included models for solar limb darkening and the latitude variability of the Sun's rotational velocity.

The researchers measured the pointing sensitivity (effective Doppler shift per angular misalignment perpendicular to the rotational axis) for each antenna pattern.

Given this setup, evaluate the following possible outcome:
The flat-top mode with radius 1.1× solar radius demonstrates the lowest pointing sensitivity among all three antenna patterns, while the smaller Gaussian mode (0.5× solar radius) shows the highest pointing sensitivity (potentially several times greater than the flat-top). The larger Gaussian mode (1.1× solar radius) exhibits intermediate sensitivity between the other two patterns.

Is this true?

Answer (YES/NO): NO